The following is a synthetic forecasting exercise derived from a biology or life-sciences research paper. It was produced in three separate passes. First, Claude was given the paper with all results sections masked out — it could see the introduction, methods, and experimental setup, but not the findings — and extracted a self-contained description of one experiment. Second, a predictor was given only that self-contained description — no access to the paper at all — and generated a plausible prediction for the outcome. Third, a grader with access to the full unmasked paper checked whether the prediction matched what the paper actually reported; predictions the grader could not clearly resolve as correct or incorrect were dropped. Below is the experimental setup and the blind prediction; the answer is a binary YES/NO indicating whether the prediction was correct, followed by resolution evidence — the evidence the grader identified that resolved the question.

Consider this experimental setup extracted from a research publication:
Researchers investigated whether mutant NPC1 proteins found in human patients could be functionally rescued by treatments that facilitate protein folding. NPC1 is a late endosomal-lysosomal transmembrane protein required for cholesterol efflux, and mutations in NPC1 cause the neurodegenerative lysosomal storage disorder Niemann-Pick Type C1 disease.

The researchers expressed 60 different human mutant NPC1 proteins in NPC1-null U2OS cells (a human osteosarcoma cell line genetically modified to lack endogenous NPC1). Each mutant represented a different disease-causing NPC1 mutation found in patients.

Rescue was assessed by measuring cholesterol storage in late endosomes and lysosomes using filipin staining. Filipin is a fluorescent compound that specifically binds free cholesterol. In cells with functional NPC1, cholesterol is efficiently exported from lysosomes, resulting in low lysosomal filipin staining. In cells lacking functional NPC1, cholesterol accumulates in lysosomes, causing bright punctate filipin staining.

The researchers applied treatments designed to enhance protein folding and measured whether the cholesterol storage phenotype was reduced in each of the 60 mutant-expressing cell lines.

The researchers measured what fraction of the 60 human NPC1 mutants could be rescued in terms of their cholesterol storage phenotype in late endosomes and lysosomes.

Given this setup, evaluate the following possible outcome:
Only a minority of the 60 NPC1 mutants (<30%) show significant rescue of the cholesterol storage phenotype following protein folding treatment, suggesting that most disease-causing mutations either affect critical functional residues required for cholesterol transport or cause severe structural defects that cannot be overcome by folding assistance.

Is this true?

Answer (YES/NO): NO